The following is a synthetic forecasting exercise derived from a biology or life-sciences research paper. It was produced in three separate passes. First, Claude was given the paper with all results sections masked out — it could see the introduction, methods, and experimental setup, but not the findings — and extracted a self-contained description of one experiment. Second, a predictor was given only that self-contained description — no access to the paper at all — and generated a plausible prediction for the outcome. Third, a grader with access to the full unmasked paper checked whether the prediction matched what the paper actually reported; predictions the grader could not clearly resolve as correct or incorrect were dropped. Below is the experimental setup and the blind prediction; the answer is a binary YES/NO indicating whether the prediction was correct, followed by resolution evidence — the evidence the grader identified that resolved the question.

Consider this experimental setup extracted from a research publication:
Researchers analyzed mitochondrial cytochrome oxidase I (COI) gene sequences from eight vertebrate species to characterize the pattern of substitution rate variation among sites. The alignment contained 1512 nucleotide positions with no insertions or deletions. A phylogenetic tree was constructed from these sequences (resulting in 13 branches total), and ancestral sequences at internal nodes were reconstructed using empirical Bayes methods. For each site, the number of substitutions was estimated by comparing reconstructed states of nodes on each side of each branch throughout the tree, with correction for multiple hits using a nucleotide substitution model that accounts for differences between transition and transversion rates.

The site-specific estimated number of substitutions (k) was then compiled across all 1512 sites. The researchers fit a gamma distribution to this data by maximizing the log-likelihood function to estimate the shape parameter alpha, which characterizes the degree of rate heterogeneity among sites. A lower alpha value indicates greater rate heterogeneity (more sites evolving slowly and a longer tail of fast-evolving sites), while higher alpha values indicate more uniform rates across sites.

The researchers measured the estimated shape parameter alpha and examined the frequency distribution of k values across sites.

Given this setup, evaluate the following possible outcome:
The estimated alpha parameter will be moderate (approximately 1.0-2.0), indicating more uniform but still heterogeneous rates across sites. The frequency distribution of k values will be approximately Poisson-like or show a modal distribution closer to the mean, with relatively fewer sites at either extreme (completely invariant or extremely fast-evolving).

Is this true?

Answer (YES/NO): NO